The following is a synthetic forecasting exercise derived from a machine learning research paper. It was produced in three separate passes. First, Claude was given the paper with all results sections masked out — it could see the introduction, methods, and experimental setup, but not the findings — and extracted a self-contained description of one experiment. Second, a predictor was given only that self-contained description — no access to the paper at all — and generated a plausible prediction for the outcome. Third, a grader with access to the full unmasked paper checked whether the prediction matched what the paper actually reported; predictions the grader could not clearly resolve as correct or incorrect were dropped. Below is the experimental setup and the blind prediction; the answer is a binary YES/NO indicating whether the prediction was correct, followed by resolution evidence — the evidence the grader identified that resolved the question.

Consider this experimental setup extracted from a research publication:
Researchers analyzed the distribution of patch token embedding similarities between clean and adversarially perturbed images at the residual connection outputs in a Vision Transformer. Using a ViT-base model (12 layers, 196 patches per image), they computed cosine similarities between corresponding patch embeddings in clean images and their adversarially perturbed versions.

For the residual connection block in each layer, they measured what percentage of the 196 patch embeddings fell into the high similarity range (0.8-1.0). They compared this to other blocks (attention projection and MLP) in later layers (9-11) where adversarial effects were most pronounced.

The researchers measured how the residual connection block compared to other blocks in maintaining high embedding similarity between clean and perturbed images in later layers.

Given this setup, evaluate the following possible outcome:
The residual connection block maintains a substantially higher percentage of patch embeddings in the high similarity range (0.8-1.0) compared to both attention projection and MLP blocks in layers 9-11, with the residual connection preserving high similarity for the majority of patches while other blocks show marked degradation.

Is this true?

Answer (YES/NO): YES